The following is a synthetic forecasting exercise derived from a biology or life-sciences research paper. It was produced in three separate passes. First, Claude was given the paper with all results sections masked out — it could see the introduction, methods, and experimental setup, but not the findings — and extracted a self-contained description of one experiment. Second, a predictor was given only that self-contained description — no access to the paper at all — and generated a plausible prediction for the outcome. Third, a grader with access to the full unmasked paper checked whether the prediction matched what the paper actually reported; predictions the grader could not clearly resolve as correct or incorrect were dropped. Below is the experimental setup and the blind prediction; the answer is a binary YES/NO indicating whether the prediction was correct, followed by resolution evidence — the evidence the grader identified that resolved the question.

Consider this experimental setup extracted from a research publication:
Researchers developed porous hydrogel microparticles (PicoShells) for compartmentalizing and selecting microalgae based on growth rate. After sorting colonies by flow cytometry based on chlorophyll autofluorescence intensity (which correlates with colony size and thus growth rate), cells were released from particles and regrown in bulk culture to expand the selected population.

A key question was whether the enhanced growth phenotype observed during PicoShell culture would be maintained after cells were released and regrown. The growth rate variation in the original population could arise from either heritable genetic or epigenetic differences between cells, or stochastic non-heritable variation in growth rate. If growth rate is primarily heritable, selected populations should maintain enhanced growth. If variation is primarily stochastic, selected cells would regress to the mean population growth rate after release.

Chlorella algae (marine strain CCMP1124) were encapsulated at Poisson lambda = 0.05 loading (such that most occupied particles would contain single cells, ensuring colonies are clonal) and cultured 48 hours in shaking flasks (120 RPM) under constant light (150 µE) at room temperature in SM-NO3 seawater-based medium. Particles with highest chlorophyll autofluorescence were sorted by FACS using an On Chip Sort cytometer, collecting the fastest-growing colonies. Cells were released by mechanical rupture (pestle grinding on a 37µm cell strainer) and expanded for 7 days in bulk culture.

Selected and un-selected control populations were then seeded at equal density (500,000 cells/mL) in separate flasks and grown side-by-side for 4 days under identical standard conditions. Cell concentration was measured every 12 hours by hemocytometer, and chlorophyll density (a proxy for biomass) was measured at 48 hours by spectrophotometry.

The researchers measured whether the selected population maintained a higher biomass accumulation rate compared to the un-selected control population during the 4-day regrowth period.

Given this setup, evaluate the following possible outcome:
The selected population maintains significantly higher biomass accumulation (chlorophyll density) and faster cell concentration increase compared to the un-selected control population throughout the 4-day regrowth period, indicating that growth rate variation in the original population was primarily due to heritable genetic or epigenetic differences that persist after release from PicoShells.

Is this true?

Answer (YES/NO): NO